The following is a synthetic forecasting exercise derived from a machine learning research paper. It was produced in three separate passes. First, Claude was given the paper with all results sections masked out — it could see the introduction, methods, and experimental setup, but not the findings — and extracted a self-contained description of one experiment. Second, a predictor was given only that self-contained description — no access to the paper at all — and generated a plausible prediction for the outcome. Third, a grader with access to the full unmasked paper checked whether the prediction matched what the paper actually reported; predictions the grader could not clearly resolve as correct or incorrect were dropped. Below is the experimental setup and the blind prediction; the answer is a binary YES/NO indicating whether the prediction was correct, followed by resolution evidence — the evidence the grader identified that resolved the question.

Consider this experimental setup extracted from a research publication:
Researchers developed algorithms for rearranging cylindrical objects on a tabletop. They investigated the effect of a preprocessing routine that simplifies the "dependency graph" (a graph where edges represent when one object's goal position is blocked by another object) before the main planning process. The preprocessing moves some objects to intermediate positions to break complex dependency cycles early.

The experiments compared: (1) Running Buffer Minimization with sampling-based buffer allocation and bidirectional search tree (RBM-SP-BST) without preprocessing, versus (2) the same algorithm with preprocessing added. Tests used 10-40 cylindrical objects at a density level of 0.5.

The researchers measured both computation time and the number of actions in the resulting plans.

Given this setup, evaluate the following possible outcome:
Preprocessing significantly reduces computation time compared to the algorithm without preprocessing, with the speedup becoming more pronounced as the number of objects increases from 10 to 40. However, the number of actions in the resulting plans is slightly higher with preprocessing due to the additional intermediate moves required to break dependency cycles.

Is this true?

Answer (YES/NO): NO